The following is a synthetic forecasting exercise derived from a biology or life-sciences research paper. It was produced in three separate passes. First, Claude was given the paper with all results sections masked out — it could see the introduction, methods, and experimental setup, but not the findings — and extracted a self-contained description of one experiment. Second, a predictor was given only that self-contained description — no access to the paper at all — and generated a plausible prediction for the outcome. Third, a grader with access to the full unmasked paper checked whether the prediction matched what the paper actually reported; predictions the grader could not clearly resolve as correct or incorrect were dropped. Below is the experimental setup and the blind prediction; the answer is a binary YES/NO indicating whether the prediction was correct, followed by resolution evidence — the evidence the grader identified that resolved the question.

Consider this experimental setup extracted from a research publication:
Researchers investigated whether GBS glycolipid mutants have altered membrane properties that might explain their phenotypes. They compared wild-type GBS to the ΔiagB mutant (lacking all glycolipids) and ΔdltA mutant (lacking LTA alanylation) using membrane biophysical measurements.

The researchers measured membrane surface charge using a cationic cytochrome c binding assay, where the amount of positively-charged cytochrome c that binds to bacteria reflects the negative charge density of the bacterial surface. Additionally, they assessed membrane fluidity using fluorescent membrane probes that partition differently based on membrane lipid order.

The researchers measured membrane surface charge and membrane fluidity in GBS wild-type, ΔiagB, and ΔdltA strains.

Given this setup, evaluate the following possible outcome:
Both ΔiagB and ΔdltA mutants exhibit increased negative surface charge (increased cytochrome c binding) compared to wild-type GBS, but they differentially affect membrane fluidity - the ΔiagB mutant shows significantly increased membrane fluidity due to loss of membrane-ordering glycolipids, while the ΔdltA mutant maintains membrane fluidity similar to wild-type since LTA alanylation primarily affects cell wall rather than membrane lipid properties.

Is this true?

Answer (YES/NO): NO